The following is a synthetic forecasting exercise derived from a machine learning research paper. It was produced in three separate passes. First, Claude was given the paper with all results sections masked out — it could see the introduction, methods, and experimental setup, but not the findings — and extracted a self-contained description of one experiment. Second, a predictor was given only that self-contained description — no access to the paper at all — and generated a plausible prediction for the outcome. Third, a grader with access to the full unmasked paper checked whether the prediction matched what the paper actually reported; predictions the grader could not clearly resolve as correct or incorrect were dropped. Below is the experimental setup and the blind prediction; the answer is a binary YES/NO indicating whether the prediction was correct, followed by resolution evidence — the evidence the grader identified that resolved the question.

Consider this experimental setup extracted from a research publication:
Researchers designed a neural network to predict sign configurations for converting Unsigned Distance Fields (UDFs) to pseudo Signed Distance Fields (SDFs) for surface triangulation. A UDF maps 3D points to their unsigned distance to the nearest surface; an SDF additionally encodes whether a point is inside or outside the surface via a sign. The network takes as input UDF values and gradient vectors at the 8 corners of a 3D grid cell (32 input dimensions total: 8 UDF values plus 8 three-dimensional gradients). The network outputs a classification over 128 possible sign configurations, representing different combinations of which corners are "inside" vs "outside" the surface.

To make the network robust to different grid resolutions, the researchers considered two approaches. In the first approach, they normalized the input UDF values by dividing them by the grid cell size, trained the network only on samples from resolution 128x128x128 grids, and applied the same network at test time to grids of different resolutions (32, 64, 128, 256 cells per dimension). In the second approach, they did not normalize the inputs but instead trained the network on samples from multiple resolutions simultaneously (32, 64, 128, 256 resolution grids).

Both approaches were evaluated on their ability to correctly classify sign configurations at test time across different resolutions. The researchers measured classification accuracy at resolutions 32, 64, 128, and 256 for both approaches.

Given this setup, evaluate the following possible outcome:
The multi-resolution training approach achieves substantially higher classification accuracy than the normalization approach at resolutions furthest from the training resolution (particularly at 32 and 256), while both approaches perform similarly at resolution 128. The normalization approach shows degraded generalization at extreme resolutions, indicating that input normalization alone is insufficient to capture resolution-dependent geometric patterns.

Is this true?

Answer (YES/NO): NO